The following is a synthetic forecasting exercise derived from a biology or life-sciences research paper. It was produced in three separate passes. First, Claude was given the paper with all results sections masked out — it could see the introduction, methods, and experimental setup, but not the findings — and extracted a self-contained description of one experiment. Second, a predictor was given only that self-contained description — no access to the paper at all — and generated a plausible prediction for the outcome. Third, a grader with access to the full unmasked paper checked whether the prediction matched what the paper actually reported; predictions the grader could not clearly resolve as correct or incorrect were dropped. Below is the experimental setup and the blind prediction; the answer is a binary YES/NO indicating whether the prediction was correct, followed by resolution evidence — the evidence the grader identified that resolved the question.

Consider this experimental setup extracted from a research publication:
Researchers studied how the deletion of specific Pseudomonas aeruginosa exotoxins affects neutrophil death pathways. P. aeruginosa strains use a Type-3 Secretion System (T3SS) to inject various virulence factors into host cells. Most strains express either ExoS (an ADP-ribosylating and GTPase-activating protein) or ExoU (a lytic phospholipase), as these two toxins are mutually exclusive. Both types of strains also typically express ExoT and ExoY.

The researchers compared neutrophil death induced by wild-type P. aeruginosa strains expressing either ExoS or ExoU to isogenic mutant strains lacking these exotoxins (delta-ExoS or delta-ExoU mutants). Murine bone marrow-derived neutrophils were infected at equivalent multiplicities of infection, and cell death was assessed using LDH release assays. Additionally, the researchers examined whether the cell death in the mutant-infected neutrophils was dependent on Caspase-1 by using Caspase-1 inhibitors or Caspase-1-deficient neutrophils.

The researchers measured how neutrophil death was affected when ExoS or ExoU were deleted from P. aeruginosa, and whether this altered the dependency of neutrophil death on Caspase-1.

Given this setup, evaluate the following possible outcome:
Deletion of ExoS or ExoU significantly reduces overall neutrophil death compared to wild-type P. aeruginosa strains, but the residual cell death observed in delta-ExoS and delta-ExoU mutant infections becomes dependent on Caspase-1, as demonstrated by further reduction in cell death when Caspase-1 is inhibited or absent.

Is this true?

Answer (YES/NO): NO